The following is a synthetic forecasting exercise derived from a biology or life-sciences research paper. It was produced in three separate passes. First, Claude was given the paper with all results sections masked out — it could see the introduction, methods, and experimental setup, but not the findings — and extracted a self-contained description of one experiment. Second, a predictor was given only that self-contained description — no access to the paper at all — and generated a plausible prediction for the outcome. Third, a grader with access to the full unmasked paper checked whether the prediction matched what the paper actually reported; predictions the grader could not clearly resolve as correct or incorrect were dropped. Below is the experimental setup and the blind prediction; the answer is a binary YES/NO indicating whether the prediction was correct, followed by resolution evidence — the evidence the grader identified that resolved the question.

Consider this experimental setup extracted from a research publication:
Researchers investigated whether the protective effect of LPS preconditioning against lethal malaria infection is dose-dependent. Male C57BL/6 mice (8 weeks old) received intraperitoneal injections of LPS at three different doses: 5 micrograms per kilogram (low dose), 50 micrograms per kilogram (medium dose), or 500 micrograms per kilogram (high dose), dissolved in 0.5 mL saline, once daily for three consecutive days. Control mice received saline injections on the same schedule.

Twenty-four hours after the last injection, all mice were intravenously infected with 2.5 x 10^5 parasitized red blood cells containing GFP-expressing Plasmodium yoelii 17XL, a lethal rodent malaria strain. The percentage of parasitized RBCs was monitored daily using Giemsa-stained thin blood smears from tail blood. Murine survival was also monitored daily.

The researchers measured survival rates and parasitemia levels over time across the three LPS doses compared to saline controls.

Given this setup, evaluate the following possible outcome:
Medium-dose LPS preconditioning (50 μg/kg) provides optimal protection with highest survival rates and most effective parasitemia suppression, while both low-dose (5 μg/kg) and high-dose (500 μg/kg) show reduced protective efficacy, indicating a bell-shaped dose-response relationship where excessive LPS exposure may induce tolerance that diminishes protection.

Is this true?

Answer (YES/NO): NO